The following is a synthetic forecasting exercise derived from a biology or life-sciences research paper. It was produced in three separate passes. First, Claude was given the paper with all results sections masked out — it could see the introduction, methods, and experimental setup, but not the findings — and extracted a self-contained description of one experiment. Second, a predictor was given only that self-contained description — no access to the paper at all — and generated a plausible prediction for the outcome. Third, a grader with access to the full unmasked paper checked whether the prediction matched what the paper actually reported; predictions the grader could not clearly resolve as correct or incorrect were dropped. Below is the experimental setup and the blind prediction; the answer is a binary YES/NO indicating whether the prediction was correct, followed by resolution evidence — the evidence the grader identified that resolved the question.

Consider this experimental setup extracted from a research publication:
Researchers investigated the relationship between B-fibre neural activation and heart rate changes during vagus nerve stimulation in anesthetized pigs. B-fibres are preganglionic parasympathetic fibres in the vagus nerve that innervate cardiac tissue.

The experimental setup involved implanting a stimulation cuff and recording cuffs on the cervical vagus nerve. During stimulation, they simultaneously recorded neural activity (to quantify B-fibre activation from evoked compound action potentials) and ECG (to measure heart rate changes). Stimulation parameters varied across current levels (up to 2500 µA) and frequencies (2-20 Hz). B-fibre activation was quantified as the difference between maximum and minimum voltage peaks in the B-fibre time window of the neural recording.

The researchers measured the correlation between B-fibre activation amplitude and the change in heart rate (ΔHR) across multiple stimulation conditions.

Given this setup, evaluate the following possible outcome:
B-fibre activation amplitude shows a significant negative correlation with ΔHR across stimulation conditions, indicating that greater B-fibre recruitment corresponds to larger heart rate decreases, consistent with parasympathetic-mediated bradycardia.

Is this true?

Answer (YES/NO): NO